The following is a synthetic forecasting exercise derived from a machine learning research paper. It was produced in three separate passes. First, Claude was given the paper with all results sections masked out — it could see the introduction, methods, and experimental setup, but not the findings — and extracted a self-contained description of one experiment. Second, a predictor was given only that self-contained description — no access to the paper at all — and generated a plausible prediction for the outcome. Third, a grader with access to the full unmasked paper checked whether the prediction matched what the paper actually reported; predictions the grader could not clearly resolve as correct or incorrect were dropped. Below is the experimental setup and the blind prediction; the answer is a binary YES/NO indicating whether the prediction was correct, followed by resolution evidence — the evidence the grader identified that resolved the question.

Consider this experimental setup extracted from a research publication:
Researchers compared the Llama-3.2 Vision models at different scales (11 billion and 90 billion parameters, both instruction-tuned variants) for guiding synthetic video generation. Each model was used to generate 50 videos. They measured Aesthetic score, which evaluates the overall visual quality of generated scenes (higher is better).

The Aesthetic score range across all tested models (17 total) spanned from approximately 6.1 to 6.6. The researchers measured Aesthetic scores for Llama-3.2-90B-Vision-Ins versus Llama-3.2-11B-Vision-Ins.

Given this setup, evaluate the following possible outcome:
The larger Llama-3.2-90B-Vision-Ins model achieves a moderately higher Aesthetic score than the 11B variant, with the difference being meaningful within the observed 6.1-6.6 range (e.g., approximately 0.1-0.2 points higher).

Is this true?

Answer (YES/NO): NO